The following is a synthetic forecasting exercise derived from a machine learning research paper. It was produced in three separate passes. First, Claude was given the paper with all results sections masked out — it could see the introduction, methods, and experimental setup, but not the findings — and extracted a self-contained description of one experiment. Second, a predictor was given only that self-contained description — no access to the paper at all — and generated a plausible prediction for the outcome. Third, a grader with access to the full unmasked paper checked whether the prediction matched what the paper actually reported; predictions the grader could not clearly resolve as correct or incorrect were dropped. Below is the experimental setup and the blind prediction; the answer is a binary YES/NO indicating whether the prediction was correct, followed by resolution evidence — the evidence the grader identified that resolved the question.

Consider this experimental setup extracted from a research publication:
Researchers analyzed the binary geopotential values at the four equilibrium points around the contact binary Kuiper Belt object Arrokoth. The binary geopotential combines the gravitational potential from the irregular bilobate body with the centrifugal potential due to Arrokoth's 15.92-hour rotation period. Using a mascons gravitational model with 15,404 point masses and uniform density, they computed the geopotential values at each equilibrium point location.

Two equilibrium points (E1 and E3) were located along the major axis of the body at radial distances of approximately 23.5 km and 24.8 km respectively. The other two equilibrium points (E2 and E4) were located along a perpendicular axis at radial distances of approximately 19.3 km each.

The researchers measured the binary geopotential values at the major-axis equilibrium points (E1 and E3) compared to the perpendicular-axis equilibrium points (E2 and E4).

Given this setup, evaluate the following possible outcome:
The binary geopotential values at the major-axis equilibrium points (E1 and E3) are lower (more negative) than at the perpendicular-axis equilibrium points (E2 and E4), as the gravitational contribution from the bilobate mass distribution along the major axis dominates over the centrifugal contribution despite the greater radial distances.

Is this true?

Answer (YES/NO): YES